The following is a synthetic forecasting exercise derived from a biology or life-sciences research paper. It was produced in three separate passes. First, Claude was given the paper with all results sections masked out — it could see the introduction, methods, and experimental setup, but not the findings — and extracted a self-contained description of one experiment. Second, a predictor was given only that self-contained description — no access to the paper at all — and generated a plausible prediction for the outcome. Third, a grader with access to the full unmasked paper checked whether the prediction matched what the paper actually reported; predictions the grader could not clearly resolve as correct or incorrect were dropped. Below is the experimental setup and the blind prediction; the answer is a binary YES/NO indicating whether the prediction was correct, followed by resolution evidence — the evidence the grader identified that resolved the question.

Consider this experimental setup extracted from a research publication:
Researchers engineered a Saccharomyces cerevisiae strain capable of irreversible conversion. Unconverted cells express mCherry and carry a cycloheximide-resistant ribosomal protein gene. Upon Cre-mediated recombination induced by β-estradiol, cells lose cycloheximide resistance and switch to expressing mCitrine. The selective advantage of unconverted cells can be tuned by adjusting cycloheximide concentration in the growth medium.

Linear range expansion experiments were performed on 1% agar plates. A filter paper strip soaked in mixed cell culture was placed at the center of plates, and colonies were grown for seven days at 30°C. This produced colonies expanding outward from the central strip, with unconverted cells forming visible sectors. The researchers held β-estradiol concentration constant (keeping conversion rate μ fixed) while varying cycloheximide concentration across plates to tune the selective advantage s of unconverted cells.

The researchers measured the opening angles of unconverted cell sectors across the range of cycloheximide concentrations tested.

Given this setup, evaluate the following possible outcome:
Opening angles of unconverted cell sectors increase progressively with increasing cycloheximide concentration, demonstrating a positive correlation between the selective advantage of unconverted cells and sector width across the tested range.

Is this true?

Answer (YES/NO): YES